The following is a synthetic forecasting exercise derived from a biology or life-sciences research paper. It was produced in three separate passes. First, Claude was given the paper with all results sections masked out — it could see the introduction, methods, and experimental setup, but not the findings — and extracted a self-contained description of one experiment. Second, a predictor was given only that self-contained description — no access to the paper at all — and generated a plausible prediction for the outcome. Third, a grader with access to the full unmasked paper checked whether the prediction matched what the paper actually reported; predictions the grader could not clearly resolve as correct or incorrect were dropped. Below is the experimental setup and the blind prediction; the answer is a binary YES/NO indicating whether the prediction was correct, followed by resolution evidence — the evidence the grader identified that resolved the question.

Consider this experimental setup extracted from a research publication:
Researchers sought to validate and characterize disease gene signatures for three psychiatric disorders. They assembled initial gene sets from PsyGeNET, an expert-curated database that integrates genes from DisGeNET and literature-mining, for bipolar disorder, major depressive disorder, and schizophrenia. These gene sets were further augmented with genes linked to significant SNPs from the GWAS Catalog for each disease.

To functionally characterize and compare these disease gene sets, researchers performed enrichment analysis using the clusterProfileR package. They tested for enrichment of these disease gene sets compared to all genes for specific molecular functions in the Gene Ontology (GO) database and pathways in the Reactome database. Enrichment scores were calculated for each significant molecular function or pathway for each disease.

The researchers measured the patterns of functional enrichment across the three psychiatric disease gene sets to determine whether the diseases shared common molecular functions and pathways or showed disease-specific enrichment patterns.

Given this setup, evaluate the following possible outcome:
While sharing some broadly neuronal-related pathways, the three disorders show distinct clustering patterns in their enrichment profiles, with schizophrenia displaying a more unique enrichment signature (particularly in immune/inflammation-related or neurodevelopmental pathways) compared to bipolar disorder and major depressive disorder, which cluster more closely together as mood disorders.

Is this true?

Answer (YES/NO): NO